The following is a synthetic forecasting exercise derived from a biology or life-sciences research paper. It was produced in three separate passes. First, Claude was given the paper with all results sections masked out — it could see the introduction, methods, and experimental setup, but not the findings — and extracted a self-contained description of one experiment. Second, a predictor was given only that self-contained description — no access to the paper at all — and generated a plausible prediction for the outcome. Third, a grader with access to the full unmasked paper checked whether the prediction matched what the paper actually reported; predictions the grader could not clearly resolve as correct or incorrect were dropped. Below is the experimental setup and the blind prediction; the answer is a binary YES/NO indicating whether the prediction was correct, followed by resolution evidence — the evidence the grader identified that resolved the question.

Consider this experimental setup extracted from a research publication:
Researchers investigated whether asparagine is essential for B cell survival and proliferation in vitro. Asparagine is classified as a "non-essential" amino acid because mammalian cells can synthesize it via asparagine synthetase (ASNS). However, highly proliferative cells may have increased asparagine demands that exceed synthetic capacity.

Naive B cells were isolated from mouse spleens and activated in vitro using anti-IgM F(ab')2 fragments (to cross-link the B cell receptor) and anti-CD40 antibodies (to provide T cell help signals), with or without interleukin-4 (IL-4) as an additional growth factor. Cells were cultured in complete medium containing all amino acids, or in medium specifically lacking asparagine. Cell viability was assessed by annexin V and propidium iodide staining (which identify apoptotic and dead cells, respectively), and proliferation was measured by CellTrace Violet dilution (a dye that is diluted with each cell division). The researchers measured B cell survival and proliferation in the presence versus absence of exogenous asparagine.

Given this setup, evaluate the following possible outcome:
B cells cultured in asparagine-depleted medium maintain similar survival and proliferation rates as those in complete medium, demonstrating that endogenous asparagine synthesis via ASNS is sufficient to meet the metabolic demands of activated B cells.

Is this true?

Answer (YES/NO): NO